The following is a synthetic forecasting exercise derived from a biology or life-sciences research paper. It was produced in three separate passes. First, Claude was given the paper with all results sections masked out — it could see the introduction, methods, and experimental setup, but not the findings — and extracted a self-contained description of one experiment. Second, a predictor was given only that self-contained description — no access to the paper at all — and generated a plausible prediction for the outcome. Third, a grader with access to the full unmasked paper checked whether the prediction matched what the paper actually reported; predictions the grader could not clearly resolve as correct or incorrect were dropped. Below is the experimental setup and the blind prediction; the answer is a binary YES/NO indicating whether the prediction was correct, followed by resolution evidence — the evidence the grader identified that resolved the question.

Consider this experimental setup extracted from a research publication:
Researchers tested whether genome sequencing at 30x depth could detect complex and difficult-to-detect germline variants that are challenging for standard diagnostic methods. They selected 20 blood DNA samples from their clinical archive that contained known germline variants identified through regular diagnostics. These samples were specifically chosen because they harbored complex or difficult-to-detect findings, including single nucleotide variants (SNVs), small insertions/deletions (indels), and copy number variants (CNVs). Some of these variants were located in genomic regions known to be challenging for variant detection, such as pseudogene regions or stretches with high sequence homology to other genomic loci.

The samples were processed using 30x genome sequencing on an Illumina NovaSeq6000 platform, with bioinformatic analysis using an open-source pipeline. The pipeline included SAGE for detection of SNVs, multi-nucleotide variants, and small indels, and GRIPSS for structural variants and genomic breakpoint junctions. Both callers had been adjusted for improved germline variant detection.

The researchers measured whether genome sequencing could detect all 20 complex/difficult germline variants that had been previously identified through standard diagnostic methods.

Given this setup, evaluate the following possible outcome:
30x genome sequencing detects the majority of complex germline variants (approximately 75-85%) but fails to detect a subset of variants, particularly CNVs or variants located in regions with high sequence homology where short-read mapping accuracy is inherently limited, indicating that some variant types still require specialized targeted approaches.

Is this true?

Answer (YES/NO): NO